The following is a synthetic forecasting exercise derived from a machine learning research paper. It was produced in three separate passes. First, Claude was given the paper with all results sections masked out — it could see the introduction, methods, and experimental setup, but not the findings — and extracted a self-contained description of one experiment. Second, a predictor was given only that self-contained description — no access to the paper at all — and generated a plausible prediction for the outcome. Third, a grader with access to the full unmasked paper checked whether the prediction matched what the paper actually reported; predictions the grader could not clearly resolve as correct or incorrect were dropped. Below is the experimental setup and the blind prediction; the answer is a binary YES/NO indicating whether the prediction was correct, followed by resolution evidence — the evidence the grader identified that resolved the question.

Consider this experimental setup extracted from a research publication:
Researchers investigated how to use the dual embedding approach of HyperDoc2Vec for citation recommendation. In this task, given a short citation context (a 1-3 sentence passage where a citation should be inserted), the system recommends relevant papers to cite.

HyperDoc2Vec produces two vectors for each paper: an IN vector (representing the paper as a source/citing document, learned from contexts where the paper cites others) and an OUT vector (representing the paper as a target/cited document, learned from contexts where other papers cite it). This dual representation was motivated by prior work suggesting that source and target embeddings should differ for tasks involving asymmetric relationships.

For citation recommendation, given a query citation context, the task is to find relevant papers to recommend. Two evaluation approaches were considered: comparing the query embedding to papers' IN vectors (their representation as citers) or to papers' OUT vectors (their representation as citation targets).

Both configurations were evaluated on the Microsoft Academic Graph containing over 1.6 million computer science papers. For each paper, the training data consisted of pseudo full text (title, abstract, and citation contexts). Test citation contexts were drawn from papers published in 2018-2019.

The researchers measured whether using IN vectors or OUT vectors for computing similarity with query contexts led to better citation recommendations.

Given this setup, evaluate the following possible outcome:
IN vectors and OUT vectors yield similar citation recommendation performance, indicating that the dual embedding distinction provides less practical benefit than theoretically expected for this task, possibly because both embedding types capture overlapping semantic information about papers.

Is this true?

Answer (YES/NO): NO